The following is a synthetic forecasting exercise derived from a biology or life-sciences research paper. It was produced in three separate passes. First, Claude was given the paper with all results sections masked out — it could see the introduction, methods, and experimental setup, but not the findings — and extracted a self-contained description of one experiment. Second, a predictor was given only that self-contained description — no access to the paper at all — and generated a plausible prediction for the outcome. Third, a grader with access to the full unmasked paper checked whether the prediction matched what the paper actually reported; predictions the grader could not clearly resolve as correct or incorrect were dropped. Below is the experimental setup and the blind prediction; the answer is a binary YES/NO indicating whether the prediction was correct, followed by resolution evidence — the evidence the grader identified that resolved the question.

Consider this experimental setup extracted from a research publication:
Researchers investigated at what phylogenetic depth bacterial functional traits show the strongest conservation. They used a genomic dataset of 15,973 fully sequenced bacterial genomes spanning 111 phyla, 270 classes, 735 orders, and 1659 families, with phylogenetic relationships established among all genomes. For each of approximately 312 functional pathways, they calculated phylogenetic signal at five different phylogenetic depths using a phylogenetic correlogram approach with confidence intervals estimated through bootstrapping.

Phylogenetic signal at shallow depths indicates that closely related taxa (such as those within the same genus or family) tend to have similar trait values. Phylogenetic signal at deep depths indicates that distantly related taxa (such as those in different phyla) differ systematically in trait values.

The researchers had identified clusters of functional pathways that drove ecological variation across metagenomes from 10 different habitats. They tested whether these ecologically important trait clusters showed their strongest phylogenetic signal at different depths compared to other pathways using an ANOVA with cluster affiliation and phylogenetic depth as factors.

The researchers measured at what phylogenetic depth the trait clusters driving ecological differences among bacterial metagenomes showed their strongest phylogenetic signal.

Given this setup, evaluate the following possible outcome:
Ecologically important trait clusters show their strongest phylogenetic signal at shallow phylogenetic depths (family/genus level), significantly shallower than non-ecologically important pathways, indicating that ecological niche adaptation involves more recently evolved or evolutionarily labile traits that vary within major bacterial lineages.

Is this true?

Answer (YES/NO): NO